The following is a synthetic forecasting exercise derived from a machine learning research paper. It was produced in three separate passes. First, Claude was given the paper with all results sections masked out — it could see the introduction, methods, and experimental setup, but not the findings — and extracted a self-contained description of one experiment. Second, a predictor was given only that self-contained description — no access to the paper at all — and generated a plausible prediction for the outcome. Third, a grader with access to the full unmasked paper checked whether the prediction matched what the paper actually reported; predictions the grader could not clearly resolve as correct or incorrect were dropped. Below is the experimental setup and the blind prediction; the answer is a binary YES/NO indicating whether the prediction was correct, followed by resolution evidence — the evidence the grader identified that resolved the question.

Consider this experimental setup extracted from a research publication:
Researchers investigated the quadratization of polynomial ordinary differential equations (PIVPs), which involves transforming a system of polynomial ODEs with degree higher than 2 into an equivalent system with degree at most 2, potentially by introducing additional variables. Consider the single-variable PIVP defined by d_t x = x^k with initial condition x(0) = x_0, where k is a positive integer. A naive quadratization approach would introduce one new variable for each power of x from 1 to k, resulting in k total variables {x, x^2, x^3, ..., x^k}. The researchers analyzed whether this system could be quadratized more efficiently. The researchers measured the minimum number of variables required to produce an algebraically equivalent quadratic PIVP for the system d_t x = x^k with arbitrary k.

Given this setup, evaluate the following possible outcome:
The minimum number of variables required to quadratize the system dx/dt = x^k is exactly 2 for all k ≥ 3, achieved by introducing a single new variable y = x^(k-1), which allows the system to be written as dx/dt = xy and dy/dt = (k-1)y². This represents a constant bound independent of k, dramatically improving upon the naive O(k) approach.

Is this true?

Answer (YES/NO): YES